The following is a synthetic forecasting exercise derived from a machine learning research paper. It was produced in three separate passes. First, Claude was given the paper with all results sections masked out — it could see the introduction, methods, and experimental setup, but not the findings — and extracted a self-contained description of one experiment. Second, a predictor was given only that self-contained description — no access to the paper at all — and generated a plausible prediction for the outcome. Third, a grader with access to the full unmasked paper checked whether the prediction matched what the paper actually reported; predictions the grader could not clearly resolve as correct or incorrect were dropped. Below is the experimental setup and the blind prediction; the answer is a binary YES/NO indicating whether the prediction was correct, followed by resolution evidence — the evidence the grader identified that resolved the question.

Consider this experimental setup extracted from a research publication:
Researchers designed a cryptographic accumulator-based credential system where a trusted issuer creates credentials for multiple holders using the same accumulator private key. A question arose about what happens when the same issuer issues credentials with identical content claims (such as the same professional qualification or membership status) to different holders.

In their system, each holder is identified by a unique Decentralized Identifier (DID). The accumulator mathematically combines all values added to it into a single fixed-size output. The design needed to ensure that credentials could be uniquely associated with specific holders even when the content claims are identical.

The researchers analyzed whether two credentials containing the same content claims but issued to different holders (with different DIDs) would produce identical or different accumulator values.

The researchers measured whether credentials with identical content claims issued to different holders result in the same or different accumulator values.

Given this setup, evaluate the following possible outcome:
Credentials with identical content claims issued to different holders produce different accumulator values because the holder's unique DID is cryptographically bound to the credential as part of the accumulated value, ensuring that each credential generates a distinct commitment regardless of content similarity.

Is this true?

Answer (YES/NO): YES